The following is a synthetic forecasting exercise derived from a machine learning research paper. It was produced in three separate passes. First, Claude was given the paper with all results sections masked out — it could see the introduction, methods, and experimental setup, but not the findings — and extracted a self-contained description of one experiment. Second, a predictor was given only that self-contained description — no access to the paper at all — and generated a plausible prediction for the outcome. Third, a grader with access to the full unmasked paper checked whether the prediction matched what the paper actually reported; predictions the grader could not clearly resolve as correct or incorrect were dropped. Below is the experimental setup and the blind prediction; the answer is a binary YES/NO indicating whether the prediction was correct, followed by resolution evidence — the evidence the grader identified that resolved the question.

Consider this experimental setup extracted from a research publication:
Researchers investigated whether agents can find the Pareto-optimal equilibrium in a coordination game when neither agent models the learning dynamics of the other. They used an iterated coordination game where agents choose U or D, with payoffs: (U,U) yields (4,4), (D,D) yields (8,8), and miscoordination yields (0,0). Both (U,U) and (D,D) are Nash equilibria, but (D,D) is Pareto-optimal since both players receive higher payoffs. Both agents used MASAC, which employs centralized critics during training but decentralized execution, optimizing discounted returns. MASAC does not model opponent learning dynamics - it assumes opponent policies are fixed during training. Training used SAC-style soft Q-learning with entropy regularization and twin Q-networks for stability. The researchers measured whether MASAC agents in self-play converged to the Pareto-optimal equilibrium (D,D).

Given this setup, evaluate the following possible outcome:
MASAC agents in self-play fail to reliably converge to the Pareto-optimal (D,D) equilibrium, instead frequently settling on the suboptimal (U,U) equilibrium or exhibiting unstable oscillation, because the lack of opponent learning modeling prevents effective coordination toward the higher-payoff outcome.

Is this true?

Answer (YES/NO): YES